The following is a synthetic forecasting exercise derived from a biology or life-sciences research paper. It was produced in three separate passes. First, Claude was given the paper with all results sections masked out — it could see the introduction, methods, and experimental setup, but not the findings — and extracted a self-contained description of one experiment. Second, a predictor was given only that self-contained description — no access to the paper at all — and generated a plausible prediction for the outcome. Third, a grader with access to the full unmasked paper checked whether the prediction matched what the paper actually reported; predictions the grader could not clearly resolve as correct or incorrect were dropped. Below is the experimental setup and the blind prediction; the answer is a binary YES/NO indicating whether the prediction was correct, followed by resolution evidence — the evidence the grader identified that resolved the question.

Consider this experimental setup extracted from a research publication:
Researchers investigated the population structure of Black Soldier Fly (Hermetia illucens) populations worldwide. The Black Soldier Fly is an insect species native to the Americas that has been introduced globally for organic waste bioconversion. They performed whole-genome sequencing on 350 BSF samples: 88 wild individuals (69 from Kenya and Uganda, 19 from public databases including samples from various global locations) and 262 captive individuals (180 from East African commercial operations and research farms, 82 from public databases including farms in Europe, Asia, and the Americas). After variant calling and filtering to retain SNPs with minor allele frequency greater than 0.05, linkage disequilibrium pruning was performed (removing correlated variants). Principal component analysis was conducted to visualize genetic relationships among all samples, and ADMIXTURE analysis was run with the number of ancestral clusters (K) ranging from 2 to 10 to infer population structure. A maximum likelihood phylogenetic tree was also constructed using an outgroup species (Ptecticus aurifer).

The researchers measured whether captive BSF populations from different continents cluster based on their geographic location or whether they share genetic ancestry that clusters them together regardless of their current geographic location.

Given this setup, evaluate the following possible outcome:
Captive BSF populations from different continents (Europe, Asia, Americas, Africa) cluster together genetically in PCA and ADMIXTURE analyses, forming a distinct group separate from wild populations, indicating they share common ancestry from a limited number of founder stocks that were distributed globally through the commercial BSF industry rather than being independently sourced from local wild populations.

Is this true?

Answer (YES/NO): YES